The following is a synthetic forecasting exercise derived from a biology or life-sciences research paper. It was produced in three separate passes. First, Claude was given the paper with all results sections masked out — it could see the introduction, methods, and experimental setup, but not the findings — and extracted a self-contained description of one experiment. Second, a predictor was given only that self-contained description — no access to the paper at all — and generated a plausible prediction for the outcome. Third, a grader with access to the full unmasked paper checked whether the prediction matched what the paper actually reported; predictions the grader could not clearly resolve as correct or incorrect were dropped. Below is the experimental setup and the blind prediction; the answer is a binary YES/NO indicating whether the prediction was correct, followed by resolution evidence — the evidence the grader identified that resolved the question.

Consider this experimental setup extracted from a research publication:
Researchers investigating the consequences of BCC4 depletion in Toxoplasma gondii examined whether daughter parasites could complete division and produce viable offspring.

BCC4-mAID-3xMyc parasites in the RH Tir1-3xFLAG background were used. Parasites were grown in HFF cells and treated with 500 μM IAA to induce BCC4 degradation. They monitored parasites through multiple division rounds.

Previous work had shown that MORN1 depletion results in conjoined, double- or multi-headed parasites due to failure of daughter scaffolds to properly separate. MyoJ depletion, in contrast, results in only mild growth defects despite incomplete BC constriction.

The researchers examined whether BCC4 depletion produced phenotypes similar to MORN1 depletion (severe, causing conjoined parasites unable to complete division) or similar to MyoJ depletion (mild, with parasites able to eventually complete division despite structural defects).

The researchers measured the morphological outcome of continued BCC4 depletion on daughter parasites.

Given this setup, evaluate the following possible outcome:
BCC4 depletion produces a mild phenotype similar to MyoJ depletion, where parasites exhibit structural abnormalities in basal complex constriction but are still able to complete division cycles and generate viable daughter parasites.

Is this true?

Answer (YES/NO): NO